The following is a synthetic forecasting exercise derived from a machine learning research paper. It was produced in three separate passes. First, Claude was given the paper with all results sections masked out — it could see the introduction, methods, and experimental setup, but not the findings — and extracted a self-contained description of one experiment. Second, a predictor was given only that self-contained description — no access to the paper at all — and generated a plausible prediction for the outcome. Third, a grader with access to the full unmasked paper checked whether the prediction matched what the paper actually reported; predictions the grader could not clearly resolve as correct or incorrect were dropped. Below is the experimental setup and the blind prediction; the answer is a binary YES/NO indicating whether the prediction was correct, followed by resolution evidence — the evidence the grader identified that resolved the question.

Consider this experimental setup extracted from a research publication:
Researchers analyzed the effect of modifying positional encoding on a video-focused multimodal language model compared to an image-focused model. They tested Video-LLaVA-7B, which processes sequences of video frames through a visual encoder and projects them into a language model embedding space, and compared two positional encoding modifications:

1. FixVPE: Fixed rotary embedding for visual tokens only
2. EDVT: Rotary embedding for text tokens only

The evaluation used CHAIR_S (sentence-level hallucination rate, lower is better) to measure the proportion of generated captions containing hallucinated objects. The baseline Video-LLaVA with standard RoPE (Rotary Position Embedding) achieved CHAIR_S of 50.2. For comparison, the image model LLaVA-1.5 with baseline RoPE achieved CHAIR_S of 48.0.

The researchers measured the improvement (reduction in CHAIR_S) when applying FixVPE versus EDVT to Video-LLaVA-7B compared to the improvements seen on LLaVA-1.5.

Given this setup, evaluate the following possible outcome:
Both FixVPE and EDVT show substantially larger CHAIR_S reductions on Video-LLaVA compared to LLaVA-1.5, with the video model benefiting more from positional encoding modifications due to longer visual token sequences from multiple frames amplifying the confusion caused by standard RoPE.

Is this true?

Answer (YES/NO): YES